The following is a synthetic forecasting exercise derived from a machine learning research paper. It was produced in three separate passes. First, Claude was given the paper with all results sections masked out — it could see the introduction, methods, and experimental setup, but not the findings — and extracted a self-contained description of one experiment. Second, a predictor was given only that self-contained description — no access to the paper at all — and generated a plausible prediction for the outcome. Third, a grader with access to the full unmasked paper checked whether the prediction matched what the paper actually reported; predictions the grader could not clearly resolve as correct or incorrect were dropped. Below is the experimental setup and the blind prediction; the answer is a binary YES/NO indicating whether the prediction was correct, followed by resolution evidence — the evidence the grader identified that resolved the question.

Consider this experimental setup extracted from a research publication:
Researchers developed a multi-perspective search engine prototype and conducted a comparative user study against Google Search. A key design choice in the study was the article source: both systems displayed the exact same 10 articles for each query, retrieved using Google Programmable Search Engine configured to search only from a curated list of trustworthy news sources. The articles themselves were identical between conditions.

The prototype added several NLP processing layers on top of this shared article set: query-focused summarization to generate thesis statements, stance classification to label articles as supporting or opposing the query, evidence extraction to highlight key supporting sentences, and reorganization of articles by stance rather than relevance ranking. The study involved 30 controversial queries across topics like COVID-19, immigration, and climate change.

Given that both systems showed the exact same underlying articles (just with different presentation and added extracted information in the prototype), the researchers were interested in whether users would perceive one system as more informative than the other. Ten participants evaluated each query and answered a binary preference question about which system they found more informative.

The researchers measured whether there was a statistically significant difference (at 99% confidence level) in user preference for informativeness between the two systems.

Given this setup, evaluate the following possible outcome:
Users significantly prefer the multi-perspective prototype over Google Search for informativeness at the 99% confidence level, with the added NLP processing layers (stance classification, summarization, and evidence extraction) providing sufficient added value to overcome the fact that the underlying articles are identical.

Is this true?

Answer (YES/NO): NO